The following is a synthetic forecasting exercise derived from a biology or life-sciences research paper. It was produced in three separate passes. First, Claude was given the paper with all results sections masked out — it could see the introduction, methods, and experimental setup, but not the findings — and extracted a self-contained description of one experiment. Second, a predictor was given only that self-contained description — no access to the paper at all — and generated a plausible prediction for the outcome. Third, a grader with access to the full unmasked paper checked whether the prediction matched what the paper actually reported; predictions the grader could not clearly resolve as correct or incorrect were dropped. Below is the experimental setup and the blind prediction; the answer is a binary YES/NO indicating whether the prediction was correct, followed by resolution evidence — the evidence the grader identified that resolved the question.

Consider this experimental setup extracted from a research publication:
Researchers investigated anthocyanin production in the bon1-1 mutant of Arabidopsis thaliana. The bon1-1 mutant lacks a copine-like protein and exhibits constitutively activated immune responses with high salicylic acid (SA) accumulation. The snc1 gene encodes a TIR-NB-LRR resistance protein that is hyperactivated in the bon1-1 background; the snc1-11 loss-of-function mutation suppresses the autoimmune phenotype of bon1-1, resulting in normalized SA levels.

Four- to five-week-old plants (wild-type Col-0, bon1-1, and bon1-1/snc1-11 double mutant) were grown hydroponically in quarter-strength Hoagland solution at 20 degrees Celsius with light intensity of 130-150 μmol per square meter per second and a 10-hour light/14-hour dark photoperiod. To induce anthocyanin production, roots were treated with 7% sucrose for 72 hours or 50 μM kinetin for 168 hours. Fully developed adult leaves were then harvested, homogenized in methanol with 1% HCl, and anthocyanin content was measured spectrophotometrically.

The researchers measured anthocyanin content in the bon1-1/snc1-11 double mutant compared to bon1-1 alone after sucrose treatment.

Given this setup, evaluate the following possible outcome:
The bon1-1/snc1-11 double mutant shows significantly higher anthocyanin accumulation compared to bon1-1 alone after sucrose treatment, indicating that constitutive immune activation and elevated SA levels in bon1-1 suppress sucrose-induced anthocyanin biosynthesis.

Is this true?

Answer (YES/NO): YES